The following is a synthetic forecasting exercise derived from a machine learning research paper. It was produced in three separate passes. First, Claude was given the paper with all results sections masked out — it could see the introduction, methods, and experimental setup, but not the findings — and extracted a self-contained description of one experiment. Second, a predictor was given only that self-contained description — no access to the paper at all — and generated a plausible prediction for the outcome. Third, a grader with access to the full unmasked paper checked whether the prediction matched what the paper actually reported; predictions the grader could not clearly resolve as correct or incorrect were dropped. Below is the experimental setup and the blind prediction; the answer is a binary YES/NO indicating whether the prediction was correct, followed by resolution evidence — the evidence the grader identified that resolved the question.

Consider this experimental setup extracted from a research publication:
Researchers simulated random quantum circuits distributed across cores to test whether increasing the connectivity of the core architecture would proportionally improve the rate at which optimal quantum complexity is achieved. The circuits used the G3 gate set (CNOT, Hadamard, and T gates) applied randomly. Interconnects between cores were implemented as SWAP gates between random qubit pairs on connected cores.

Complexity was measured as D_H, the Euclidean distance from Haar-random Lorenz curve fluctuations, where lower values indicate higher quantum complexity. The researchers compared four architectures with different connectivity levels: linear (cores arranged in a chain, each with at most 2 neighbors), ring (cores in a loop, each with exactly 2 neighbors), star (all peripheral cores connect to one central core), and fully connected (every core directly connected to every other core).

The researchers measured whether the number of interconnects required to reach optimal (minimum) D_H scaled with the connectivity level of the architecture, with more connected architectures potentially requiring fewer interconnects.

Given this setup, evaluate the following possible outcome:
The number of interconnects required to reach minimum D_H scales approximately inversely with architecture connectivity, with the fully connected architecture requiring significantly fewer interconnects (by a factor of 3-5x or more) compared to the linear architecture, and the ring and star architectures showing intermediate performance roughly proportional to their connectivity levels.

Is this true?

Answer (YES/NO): NO